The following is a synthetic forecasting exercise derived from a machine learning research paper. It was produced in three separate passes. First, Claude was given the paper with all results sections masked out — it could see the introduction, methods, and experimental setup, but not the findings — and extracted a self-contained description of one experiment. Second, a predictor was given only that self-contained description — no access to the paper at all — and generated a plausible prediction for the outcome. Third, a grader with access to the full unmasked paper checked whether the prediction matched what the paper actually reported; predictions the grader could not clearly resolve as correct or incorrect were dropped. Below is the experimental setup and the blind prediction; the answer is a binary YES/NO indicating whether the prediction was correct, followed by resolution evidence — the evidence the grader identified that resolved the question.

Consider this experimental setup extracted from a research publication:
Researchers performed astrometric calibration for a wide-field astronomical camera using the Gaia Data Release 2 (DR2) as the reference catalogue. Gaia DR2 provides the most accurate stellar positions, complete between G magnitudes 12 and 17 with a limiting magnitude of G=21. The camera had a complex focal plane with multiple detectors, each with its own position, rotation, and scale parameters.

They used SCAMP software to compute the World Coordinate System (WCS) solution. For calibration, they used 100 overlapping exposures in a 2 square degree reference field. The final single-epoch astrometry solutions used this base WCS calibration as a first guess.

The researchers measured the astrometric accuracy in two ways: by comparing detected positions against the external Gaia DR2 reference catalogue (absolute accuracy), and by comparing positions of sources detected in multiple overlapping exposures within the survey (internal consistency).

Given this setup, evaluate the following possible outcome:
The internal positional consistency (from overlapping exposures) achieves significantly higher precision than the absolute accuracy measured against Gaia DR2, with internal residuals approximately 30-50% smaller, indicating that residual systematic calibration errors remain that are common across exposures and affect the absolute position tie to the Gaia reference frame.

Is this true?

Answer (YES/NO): NO